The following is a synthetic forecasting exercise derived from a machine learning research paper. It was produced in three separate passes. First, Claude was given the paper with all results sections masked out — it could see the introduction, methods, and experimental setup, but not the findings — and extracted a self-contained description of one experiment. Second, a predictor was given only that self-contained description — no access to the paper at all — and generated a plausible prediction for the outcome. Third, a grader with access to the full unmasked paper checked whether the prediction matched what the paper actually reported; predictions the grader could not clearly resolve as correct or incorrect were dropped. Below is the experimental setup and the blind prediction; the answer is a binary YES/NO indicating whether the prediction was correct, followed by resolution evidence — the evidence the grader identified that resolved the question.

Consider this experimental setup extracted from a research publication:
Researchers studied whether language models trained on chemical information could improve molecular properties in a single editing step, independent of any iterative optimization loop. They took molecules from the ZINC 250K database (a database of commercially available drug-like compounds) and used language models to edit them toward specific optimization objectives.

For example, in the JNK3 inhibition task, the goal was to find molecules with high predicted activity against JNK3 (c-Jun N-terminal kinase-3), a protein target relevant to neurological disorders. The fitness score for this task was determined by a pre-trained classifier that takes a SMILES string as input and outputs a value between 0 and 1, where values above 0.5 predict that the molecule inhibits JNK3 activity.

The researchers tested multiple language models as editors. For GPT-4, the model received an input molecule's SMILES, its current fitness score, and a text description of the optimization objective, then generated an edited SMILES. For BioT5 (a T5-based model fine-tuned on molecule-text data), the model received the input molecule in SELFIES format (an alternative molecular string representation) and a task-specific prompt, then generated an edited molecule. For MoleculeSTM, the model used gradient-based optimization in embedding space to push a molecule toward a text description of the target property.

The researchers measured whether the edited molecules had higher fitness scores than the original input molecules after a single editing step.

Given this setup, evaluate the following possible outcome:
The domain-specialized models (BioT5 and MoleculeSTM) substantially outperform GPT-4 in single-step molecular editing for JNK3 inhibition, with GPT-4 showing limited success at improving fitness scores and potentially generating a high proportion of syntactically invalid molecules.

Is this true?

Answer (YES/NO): NO